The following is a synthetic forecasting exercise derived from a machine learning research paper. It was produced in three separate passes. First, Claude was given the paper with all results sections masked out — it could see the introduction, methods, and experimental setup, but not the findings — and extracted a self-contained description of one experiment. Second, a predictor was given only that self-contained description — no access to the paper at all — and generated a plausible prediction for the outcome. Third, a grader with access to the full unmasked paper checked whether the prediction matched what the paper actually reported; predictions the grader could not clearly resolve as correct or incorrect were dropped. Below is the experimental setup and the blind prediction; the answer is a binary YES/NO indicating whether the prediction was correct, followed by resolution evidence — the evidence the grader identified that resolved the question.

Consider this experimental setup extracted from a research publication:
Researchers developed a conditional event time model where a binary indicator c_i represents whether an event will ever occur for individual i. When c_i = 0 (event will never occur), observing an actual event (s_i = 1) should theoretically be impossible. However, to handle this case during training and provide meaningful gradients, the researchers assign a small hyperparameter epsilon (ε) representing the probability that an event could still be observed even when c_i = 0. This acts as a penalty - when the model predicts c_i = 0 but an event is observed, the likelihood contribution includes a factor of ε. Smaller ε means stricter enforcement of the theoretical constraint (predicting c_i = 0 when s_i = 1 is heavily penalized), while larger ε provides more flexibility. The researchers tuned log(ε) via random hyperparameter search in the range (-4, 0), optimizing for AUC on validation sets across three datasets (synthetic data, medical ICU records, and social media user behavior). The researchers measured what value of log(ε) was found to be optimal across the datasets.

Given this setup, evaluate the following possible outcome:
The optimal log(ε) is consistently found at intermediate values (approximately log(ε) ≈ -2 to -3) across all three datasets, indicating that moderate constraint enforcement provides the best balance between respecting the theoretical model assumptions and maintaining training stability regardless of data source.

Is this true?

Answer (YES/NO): YES